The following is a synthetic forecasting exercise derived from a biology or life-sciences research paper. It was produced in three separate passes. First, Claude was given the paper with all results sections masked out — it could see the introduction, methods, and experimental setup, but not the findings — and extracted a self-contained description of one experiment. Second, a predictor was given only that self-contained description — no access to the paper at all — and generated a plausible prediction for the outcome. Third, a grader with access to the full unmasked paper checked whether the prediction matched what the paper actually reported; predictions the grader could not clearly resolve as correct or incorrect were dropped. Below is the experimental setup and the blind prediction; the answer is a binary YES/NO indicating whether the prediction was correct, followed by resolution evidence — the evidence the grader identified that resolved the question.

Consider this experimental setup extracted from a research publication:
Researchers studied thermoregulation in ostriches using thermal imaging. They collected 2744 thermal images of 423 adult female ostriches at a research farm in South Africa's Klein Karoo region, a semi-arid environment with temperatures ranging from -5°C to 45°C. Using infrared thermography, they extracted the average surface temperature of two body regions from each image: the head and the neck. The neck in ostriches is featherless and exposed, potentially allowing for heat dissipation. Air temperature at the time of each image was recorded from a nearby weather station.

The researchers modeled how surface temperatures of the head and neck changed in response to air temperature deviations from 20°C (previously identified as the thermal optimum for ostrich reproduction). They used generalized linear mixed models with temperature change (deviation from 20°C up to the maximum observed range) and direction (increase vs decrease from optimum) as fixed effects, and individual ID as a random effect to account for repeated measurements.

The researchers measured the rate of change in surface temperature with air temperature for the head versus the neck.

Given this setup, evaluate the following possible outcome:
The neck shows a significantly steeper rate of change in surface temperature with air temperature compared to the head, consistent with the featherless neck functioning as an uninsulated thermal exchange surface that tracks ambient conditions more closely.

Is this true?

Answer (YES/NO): YES